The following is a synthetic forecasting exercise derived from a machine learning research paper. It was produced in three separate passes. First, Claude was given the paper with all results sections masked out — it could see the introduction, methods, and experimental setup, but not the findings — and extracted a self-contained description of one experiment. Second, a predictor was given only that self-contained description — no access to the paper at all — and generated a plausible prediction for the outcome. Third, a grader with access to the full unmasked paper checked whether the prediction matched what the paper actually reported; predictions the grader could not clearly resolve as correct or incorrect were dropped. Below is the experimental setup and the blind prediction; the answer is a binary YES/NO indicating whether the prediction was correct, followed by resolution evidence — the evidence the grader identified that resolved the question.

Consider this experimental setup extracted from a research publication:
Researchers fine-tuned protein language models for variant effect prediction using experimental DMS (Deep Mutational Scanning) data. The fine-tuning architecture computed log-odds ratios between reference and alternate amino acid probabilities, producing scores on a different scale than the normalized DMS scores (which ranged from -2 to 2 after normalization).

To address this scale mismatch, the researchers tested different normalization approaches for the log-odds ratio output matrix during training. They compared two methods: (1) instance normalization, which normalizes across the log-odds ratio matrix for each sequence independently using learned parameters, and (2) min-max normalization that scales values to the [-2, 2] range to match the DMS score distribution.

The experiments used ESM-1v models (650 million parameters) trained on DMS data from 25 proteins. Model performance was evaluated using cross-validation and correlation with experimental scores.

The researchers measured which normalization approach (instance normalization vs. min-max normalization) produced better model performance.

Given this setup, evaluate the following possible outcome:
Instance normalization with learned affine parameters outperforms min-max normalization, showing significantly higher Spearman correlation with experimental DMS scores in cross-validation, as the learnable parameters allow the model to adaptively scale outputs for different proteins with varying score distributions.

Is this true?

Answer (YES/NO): NO